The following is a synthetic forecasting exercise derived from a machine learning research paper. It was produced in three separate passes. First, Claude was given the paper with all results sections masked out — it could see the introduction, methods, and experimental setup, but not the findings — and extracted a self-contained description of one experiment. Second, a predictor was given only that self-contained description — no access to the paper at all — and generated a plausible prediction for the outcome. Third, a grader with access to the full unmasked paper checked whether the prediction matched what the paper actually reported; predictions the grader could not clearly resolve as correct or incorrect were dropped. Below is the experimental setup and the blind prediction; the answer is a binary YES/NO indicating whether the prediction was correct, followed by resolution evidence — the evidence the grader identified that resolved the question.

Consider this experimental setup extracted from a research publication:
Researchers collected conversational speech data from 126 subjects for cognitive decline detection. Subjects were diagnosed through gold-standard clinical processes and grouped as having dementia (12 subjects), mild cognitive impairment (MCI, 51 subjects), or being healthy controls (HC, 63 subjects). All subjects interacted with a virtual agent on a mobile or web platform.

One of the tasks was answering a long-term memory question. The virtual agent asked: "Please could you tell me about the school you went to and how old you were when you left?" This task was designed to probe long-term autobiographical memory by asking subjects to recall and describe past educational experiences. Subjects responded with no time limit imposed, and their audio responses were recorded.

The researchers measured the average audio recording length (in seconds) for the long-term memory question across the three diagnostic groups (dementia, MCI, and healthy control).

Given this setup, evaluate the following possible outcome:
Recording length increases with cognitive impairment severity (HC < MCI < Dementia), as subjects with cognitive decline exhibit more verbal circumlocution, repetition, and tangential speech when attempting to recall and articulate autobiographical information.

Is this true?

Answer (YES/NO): NO